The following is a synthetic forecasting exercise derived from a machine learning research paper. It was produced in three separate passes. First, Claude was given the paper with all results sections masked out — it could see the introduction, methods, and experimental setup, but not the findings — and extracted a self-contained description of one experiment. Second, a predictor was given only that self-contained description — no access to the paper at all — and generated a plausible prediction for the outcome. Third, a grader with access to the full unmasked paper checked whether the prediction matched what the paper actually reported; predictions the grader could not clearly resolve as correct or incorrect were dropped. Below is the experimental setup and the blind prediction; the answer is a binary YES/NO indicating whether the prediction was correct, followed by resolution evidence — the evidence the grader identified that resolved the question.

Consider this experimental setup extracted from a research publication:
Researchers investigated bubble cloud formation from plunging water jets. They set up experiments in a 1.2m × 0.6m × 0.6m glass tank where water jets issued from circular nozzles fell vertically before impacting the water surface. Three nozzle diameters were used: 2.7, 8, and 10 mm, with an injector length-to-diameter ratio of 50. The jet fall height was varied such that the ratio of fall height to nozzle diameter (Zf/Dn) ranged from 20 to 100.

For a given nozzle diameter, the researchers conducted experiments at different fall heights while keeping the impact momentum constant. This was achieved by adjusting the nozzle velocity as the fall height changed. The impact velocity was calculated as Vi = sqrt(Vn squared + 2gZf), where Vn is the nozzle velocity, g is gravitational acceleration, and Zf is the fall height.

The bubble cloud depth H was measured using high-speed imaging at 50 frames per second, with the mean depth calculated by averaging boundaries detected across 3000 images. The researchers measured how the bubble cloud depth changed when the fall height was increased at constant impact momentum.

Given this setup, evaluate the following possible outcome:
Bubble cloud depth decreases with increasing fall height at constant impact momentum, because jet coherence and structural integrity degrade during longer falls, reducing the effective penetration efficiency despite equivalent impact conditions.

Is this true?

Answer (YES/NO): NO